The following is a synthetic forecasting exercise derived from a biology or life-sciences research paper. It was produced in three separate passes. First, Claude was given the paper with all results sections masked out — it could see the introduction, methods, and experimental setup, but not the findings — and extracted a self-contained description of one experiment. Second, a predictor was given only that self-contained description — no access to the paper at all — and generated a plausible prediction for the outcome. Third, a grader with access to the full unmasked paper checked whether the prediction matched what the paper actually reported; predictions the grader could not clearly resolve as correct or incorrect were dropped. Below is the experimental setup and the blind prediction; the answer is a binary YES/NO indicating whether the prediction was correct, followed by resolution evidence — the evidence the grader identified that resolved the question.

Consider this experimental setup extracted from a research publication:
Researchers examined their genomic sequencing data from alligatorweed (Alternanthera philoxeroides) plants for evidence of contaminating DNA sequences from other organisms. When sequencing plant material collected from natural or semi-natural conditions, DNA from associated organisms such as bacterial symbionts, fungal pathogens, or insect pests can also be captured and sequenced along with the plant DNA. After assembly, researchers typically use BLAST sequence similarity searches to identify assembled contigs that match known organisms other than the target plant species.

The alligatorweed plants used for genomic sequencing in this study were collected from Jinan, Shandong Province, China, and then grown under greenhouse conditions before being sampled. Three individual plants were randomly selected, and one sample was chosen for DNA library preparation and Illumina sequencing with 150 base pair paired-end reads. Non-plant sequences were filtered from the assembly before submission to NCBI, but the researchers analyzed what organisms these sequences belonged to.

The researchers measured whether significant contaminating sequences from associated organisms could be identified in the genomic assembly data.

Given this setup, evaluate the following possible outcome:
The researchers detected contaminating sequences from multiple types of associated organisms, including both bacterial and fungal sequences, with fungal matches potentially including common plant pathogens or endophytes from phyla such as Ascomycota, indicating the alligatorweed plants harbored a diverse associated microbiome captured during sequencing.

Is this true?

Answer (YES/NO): NO